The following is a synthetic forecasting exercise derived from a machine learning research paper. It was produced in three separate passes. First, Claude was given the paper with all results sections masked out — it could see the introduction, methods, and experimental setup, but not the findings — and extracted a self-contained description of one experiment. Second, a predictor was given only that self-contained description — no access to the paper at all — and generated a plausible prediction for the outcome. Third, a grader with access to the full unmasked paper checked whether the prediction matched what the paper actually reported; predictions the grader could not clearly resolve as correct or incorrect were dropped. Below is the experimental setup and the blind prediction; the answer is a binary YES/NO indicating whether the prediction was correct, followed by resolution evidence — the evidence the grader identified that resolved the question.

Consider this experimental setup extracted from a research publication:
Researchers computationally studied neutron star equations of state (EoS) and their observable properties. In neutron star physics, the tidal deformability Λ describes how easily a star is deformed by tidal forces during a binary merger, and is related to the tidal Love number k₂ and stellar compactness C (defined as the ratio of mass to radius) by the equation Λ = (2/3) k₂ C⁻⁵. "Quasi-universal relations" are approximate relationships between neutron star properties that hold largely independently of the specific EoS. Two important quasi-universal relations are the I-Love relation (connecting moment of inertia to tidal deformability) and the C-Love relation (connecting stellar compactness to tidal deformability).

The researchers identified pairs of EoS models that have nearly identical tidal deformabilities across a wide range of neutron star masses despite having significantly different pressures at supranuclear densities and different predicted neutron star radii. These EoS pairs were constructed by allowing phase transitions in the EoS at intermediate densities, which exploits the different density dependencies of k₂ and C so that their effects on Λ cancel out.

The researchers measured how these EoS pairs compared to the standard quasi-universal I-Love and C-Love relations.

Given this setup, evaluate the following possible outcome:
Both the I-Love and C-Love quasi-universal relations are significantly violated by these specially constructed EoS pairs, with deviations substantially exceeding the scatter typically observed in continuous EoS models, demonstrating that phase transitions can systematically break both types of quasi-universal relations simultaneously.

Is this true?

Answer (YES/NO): NO